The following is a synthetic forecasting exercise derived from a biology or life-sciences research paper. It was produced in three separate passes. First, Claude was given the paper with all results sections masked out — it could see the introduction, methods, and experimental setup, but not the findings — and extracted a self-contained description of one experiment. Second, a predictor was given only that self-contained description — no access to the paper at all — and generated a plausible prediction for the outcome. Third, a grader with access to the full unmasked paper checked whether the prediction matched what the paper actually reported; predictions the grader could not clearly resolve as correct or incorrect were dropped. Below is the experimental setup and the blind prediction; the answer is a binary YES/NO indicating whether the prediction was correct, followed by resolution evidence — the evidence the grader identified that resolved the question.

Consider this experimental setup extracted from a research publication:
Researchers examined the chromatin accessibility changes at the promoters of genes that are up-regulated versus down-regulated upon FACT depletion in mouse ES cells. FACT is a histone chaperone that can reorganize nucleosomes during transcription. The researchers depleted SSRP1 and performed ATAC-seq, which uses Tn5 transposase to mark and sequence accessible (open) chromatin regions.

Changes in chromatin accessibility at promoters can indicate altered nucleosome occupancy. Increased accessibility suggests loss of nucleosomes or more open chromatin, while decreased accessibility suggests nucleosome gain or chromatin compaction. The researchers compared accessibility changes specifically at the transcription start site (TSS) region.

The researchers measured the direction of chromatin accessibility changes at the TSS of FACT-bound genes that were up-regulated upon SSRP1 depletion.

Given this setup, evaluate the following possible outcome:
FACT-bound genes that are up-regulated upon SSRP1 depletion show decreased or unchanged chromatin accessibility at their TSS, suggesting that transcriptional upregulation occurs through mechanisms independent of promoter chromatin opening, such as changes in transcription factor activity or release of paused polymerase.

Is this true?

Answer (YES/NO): NO